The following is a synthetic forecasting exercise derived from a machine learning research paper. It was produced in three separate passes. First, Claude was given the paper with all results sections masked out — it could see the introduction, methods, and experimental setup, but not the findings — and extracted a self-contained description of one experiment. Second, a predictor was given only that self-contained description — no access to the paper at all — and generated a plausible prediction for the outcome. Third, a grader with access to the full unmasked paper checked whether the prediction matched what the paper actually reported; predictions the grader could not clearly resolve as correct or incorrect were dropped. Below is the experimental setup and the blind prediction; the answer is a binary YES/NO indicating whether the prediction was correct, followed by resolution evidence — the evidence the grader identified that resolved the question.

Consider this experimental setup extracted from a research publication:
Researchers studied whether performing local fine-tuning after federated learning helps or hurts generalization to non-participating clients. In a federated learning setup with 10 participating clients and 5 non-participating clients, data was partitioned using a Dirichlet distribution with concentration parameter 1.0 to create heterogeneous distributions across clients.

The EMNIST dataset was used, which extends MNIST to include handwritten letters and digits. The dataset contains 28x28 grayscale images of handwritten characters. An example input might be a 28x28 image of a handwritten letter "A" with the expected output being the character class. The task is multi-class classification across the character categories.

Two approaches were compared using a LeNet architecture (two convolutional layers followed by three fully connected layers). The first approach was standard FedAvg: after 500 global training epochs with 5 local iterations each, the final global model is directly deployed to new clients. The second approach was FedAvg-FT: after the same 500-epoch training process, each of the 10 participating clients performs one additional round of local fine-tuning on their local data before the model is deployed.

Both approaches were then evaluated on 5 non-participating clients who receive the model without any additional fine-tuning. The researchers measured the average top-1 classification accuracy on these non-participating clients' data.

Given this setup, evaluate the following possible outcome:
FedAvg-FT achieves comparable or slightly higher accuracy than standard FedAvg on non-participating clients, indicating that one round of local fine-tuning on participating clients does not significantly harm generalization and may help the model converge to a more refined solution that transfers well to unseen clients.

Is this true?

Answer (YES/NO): NO